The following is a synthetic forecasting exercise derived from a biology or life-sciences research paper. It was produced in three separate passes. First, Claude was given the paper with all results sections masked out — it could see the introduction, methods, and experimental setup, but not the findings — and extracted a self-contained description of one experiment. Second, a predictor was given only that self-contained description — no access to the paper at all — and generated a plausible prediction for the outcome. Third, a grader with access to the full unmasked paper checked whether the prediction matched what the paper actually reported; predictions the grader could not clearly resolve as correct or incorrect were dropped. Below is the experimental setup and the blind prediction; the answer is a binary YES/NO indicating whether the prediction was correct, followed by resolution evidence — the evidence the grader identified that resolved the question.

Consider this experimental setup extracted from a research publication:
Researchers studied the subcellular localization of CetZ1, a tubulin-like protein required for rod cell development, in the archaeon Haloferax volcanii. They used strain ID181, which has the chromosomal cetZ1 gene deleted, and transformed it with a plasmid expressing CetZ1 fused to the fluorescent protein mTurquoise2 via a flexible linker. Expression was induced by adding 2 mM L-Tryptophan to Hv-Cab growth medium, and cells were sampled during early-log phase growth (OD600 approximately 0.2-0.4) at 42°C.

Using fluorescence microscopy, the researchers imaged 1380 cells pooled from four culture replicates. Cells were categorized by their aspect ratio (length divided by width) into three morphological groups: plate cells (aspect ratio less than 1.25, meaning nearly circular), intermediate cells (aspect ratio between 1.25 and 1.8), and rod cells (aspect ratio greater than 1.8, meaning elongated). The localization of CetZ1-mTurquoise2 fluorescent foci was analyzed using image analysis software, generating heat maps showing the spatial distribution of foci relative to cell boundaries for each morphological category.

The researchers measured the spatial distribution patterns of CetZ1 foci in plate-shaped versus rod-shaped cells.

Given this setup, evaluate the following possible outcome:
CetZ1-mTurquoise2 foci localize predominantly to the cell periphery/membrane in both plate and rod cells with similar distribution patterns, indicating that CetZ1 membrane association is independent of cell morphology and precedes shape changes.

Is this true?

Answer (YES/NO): NO